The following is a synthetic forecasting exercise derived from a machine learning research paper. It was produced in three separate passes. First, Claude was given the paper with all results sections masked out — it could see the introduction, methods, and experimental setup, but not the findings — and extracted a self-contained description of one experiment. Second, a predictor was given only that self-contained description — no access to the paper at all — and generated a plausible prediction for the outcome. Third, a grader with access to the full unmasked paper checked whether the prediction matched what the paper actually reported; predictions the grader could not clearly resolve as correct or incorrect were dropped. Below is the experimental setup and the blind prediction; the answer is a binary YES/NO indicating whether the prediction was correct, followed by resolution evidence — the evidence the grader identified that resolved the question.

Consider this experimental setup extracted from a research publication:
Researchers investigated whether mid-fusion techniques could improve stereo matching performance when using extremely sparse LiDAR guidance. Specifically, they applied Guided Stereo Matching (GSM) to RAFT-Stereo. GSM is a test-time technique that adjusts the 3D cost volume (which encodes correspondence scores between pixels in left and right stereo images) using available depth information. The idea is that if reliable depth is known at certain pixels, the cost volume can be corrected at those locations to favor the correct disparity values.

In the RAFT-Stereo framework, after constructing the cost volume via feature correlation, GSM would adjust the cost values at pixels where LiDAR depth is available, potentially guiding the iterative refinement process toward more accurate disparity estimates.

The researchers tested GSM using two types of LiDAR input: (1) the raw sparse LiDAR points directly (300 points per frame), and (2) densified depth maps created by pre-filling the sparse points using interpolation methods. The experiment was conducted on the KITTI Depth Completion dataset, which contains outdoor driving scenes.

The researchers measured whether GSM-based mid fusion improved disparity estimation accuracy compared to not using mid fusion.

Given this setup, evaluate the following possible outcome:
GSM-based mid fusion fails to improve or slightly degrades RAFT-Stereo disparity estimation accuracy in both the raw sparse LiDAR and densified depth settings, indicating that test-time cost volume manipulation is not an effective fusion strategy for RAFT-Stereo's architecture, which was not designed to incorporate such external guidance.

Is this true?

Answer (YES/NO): YES